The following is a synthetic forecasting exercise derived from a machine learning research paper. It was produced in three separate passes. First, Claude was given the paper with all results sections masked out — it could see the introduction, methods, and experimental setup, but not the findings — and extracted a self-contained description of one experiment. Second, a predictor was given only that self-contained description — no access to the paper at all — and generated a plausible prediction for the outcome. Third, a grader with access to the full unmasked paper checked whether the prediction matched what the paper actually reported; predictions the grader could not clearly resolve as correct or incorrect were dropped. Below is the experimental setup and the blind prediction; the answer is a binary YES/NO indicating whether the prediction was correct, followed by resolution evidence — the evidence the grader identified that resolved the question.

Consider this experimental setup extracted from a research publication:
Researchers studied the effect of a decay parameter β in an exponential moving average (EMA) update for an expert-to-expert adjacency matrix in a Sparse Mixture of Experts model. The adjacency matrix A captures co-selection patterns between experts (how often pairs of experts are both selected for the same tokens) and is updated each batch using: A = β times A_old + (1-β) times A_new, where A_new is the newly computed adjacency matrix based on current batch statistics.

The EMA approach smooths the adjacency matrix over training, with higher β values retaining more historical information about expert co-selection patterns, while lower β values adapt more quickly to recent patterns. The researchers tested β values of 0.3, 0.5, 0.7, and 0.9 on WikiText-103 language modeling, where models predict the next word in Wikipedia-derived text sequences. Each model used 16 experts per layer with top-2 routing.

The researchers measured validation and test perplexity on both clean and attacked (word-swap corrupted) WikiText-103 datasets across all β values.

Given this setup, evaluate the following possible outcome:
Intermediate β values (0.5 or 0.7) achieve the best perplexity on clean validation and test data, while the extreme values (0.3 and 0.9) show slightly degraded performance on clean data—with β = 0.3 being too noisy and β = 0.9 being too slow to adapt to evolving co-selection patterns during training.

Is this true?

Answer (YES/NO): NO